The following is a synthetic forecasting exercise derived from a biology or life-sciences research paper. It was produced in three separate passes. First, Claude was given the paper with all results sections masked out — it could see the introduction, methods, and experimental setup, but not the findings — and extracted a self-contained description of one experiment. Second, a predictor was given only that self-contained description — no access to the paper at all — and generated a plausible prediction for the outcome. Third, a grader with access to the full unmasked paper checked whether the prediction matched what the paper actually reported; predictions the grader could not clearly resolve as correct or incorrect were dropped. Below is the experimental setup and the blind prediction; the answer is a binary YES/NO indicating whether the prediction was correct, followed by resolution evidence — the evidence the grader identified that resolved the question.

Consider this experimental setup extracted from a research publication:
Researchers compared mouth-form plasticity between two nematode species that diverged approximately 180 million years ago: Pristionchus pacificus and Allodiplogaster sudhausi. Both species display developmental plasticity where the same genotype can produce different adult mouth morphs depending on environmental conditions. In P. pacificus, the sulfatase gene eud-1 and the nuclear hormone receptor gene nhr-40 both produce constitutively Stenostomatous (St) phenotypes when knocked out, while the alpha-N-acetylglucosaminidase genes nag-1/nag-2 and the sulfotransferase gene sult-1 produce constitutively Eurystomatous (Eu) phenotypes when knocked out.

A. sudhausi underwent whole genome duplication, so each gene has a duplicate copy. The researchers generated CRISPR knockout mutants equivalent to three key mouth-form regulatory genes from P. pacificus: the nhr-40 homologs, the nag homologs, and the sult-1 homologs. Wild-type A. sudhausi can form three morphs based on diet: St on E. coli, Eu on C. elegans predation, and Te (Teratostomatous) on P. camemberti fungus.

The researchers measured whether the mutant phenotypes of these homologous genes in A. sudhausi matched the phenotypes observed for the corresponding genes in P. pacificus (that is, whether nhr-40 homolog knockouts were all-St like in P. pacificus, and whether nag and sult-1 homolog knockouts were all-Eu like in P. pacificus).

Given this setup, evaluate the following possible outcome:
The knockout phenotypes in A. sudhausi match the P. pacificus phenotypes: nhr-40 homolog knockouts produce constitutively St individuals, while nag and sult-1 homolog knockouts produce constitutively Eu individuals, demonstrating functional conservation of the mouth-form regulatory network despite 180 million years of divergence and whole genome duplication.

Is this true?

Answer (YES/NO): NO